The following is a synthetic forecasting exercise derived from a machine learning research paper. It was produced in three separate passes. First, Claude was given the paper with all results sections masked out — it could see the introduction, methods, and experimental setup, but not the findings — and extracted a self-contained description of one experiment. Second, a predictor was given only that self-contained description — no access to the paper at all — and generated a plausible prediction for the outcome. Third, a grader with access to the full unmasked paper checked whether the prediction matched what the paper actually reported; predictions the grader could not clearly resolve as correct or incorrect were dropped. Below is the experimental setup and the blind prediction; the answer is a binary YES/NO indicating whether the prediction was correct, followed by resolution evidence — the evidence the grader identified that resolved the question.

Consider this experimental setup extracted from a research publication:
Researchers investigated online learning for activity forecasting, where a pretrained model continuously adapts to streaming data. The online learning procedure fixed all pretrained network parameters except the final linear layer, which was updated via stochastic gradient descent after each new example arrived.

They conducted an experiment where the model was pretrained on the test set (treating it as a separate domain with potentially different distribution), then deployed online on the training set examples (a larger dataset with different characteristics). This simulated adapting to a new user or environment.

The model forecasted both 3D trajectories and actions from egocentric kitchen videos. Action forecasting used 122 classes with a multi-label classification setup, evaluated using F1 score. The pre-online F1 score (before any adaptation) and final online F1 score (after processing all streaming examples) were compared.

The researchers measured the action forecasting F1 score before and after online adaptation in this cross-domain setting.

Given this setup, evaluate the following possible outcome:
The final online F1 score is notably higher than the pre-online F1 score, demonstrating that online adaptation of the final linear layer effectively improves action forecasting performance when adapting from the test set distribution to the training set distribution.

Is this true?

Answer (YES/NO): YES